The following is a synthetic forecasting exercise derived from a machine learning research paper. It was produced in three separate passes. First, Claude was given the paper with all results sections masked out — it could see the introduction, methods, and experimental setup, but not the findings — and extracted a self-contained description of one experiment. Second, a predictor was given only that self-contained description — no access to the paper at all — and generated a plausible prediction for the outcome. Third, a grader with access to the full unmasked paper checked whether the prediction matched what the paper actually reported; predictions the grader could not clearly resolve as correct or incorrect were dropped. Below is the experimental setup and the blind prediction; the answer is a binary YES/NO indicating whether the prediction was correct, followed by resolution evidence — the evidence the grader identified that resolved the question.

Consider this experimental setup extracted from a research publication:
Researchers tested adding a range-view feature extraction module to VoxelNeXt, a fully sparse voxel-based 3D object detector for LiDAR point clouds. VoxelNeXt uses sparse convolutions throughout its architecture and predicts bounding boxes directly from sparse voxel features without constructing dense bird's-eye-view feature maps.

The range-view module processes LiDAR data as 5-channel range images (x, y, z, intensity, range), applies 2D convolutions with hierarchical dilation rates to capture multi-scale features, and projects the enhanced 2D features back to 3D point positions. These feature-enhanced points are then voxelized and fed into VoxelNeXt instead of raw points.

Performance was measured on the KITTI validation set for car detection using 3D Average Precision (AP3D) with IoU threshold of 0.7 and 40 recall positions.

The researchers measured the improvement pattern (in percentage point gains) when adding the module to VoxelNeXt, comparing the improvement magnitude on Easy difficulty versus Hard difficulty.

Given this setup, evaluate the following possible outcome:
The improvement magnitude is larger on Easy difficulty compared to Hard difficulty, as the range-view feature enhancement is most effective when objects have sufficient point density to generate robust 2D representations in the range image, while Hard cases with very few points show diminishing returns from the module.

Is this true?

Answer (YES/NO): NO